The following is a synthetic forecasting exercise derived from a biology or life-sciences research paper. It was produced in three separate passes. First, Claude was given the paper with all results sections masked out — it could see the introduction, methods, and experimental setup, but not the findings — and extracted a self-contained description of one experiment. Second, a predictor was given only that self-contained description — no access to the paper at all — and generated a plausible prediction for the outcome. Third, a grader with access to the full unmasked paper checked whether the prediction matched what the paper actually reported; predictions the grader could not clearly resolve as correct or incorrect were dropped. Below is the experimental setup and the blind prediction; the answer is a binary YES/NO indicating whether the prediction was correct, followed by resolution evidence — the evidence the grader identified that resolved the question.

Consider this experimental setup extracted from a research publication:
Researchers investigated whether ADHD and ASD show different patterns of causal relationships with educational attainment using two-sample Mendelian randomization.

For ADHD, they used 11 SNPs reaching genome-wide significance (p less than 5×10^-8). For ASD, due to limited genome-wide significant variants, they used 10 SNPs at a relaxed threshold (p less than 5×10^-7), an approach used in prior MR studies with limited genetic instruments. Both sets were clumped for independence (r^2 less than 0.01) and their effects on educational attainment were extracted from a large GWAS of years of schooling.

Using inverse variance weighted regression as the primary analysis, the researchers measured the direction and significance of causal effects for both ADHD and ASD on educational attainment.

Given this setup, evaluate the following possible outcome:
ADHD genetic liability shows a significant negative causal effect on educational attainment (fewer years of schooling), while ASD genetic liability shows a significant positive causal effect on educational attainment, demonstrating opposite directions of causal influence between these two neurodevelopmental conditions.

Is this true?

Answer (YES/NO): NO